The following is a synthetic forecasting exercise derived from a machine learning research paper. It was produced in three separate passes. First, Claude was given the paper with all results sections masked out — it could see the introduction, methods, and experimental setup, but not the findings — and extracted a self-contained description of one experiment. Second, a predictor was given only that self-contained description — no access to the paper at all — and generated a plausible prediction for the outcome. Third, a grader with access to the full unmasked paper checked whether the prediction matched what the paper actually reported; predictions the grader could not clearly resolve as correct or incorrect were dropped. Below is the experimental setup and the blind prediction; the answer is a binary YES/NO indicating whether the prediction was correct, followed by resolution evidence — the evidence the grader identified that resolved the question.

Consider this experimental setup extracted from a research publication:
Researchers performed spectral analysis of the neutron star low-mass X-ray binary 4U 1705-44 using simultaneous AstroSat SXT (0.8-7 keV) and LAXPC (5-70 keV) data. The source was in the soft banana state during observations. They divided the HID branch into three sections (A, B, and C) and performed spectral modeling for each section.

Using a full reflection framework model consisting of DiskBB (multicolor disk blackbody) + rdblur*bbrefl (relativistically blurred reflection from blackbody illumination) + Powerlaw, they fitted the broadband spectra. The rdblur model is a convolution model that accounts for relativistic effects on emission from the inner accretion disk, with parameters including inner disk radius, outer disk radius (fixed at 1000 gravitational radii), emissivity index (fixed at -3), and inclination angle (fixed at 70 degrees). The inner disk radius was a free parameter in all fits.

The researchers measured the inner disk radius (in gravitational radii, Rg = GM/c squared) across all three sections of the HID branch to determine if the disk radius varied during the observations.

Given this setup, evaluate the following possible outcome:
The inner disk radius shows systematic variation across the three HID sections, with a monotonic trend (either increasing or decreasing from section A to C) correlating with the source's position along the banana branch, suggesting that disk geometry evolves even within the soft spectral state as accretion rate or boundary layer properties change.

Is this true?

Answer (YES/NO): NO